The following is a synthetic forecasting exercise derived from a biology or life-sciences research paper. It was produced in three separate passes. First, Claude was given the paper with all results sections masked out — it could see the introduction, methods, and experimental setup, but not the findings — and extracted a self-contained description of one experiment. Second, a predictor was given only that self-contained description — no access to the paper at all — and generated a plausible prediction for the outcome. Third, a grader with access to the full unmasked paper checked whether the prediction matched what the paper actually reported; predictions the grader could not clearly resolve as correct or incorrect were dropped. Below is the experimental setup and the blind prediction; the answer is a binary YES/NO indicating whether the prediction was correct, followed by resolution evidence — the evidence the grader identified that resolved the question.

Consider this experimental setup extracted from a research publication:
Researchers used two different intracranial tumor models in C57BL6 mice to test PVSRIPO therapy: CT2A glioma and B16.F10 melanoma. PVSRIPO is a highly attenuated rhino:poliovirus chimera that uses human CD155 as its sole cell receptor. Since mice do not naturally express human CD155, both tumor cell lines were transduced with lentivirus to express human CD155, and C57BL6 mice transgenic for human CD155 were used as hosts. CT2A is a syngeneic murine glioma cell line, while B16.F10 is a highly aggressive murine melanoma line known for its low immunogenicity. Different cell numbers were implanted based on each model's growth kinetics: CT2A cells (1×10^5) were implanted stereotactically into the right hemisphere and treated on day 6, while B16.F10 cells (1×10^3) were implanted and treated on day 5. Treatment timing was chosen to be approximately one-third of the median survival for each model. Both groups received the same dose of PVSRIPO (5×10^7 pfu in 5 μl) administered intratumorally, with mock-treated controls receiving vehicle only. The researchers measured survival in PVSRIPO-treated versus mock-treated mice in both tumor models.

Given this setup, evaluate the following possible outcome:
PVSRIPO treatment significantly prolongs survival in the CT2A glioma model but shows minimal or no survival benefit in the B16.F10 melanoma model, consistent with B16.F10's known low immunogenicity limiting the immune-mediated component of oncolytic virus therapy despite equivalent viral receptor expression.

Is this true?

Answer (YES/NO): NO